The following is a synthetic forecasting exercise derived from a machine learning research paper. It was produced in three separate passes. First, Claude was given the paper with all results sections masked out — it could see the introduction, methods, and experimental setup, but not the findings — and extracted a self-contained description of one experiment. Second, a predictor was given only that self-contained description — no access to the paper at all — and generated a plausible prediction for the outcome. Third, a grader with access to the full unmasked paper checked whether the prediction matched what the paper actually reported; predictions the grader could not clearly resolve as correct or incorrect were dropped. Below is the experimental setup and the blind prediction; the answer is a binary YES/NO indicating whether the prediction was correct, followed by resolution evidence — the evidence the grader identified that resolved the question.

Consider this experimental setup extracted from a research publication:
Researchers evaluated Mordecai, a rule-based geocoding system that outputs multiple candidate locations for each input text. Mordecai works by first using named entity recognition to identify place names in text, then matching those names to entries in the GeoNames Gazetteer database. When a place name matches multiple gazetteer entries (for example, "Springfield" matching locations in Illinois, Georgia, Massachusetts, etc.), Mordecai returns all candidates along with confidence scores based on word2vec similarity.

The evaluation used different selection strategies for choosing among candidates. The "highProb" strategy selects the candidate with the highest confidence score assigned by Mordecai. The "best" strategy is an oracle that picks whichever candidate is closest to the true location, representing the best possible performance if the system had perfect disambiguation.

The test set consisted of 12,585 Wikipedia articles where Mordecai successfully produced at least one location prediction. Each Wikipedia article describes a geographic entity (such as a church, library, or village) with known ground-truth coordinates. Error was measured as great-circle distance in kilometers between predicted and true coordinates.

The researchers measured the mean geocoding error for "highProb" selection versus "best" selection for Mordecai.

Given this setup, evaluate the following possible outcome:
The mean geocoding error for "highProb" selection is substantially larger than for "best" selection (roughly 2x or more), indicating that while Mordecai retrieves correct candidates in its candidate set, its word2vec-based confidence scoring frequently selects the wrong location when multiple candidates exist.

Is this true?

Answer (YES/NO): YES